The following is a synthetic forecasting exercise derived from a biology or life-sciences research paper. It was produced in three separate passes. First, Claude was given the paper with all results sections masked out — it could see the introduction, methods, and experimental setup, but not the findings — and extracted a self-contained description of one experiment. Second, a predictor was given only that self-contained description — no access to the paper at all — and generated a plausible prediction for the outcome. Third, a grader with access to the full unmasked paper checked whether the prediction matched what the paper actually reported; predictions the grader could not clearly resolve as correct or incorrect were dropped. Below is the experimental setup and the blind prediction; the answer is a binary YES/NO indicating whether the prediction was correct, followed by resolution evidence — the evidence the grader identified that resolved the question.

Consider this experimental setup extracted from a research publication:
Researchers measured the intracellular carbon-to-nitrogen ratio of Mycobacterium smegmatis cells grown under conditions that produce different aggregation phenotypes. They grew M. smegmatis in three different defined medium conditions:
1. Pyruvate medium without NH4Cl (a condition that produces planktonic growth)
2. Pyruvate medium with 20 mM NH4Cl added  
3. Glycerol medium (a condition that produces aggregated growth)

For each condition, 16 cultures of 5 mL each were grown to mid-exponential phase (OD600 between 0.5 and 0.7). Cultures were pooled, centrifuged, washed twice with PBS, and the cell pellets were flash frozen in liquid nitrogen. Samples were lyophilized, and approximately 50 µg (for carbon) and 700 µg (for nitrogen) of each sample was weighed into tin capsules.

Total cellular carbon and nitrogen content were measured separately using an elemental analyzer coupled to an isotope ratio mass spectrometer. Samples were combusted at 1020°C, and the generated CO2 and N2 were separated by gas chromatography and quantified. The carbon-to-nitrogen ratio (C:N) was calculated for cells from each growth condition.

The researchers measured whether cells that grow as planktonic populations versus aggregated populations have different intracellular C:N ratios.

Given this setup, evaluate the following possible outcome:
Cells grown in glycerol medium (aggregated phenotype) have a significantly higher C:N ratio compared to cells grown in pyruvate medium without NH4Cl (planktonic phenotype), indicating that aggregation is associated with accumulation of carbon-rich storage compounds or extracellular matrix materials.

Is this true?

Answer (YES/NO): NO